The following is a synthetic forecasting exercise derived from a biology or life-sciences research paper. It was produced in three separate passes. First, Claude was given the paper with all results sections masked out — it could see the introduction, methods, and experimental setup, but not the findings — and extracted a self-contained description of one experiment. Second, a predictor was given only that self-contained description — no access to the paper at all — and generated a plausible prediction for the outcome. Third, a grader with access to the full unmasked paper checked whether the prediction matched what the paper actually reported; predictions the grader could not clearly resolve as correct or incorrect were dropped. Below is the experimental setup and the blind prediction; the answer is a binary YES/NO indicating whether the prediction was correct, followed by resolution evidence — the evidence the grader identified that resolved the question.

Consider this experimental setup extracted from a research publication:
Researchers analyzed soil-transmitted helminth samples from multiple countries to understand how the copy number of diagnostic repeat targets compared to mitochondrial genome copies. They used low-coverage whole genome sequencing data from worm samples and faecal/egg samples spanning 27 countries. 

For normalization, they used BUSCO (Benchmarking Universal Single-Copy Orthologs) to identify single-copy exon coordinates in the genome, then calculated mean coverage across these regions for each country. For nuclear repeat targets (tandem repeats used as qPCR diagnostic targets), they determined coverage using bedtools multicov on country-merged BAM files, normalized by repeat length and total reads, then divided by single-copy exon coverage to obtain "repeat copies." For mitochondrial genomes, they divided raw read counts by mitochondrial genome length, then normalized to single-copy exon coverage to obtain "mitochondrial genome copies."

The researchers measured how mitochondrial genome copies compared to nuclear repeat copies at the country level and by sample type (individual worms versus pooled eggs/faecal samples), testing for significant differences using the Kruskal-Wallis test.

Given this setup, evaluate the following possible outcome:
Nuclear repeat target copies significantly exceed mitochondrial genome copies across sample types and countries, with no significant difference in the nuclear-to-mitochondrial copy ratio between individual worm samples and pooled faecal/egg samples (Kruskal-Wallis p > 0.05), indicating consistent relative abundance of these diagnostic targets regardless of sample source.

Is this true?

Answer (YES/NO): NO